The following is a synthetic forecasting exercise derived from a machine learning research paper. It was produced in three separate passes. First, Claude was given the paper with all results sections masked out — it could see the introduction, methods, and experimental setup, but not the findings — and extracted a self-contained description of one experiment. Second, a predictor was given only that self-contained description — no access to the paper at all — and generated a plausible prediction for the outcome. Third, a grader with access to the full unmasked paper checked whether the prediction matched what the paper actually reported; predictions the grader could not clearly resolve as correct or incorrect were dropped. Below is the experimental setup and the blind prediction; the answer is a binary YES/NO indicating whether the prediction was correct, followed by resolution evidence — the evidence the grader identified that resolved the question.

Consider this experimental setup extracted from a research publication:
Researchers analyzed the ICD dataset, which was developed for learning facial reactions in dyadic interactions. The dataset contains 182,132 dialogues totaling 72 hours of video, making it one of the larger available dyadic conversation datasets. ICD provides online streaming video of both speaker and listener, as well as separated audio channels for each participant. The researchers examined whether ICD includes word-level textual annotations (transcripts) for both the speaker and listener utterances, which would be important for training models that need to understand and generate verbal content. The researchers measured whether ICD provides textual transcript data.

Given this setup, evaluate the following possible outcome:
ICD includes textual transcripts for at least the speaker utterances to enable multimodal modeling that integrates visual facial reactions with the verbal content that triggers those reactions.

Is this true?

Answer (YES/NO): NO